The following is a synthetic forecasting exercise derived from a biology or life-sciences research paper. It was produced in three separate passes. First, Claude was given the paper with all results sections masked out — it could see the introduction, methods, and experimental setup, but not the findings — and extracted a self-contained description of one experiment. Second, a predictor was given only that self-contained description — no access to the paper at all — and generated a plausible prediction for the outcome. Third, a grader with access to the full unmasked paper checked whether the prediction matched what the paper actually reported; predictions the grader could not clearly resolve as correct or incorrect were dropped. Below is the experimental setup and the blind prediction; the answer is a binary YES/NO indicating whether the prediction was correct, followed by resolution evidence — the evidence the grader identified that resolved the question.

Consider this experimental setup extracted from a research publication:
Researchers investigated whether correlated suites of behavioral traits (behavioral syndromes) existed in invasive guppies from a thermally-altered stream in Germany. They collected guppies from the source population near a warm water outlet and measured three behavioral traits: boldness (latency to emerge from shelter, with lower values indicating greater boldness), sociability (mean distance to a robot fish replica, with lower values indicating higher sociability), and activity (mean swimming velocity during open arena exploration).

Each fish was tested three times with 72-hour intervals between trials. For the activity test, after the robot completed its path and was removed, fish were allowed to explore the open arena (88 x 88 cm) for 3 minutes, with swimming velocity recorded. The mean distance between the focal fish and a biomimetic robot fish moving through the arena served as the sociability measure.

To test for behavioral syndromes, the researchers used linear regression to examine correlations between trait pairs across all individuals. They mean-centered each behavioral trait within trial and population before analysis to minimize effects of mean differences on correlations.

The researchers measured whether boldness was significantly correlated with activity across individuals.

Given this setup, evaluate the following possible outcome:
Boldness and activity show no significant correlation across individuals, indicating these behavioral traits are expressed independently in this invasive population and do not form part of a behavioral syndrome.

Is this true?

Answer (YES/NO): NO